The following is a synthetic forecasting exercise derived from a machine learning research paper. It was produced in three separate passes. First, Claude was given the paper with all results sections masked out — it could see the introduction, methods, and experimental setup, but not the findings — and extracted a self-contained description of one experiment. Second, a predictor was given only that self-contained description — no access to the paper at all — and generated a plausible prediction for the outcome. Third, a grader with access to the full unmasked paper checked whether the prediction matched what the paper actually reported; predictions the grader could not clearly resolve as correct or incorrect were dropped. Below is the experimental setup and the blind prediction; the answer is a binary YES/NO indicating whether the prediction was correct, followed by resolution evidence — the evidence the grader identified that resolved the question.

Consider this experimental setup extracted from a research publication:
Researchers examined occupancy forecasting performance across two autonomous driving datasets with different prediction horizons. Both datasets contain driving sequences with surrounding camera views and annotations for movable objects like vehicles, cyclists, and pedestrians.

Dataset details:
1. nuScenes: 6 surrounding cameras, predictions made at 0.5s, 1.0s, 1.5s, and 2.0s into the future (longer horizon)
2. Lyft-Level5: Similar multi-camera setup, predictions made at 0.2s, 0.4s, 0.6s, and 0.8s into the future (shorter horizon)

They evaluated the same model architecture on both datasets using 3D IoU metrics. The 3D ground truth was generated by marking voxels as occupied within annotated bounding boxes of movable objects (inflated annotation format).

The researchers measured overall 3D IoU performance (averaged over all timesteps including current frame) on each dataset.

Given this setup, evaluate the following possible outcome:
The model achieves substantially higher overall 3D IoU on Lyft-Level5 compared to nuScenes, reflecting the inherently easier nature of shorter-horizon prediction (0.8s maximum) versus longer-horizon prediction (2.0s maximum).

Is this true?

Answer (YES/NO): YES